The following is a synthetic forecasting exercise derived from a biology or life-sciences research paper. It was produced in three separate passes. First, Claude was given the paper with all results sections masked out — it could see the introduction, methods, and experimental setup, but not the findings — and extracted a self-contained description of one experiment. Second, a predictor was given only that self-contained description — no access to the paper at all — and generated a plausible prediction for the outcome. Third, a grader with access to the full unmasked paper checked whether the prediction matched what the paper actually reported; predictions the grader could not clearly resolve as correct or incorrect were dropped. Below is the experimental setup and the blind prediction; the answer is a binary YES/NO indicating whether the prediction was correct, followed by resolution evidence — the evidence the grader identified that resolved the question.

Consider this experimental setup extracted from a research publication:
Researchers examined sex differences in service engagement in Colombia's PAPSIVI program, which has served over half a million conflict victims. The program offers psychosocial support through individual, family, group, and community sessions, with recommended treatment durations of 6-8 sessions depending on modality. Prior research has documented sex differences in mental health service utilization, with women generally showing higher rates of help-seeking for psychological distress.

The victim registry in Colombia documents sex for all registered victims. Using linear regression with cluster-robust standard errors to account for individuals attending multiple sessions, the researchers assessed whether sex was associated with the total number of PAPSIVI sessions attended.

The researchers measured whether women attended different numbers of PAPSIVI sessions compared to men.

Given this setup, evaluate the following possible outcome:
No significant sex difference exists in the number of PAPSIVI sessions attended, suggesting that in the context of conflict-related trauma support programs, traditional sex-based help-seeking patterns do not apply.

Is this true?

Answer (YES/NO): NO